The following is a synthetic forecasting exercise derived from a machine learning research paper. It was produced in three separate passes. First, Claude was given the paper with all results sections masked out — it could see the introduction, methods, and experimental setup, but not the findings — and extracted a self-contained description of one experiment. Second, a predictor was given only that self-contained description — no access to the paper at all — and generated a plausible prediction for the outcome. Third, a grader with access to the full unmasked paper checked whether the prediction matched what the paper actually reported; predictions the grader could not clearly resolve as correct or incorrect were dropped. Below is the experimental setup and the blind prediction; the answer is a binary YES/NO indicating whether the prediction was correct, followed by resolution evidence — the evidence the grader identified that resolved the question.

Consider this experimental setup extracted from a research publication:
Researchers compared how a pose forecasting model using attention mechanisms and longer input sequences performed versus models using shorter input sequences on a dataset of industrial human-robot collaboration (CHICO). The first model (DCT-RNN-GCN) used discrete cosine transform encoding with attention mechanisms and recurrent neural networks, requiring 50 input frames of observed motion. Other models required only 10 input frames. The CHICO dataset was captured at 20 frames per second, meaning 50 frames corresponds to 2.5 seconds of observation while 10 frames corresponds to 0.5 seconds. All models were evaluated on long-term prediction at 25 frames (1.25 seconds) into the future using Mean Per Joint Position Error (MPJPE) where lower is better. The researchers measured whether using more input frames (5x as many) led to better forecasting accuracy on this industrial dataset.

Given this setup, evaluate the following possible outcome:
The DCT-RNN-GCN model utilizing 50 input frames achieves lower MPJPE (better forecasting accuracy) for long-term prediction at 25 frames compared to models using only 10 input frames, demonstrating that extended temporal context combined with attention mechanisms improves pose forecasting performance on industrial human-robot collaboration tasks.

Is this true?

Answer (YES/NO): NO